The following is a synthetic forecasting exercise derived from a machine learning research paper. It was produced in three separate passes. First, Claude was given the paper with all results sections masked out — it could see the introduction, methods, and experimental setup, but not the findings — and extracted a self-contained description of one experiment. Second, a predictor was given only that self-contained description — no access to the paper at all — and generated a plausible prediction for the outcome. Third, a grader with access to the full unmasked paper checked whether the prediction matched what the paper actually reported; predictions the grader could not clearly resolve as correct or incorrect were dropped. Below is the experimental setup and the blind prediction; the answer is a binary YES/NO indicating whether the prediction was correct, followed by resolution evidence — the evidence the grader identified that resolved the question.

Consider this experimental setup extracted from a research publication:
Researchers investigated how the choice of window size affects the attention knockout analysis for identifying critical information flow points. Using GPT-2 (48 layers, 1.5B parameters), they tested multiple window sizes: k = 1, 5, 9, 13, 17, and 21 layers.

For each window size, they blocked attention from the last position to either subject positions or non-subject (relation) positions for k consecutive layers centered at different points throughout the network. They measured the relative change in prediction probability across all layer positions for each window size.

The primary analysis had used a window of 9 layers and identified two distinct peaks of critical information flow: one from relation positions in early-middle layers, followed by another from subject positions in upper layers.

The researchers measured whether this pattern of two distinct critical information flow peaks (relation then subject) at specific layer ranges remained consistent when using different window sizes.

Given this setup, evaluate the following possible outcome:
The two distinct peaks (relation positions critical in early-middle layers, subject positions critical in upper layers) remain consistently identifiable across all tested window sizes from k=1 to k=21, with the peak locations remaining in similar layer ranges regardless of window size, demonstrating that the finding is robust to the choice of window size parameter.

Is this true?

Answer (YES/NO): NO